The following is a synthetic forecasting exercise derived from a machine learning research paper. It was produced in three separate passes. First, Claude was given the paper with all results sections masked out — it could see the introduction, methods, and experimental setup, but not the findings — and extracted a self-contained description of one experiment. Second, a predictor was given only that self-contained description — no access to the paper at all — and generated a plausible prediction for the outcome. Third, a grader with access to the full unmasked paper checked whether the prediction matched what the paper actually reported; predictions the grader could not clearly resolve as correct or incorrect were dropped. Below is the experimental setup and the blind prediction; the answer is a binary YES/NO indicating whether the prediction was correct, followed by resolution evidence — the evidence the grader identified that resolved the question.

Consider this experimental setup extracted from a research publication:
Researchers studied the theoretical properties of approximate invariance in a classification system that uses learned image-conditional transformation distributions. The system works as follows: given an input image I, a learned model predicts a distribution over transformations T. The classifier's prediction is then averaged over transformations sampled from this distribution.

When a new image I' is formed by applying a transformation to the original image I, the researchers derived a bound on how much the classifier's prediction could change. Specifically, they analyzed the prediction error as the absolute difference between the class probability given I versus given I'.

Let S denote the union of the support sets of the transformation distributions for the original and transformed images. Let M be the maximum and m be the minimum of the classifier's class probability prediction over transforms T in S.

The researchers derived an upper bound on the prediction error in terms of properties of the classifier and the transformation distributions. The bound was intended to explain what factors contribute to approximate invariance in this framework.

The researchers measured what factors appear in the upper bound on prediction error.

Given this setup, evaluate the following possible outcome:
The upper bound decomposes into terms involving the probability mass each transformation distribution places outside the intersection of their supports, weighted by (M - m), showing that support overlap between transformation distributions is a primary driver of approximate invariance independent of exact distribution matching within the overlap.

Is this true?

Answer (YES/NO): NO